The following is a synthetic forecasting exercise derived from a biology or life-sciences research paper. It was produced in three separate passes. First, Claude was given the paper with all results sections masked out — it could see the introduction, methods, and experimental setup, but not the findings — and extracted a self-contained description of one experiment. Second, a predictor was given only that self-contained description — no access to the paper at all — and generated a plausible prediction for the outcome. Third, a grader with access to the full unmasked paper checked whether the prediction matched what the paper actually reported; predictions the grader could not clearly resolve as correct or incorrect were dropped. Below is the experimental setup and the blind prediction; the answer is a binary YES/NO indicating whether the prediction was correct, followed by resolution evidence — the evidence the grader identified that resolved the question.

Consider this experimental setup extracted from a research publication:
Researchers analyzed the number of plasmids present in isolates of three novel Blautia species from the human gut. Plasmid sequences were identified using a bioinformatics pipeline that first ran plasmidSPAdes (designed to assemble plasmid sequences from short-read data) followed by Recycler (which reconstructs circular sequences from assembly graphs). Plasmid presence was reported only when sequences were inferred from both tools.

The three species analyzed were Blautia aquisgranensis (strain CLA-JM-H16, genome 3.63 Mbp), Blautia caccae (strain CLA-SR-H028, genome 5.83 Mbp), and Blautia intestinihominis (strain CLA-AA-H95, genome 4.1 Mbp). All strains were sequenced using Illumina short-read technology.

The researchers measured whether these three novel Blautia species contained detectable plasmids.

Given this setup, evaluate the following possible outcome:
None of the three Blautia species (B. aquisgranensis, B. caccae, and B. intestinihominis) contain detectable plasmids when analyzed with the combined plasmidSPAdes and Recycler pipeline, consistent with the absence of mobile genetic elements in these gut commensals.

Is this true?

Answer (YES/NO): NO